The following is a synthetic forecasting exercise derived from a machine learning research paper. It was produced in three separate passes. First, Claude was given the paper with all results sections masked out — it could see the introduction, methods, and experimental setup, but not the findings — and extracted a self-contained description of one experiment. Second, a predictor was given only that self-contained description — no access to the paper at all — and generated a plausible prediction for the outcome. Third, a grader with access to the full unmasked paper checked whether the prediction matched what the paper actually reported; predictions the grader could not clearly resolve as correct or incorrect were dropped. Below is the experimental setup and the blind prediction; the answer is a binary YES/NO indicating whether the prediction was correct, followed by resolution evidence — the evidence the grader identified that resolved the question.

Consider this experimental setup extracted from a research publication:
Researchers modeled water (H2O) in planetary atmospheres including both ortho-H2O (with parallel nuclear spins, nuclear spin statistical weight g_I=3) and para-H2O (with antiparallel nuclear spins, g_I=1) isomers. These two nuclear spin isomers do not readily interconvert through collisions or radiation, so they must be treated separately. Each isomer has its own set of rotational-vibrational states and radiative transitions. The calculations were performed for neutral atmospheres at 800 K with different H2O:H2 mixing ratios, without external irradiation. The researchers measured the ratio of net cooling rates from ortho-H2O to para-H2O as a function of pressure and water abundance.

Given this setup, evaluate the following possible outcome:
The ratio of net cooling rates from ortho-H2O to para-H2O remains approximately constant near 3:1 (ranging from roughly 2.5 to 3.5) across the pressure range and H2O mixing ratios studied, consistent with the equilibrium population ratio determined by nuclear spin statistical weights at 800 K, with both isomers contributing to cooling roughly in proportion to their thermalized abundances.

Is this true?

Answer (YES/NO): NO